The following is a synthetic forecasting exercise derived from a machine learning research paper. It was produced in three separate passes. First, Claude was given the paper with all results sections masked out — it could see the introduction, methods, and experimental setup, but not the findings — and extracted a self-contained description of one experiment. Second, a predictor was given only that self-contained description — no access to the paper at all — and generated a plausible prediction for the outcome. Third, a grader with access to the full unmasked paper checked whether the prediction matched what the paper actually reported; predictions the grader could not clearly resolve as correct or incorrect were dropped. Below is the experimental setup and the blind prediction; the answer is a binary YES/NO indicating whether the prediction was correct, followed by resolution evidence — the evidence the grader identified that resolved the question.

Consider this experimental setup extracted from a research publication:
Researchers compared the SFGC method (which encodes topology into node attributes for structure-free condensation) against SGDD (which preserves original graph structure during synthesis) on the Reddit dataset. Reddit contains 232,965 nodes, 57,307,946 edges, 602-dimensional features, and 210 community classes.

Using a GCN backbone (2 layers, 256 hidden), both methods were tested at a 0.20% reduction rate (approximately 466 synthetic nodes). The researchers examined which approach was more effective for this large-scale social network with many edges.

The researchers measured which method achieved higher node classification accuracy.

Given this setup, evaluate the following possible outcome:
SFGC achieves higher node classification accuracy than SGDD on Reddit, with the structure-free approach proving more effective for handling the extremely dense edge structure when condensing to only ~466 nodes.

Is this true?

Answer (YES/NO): NO